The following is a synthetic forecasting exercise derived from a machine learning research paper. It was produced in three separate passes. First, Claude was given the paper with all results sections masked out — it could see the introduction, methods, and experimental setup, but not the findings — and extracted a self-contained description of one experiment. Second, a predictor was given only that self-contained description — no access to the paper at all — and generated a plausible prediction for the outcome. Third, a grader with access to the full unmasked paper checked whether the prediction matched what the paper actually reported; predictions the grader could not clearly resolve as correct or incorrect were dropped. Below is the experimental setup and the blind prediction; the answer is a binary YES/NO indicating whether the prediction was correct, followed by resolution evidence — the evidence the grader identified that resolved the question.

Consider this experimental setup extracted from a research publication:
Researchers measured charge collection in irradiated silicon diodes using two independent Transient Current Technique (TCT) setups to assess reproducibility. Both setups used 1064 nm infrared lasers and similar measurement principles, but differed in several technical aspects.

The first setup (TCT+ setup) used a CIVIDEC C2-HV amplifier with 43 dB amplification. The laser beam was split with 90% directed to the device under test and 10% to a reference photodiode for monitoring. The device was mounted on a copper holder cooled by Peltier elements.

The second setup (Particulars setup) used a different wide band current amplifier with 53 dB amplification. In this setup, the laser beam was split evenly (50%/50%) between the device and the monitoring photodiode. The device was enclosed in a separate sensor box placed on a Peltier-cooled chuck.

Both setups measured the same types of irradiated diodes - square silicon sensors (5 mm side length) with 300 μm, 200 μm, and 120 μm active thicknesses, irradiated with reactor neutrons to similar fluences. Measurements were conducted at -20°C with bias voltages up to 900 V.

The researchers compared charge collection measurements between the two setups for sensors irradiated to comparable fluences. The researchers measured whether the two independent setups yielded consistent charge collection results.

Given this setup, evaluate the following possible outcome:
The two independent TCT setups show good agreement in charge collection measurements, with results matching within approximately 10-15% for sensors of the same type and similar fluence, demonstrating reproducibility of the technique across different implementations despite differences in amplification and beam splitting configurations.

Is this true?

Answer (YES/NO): YES